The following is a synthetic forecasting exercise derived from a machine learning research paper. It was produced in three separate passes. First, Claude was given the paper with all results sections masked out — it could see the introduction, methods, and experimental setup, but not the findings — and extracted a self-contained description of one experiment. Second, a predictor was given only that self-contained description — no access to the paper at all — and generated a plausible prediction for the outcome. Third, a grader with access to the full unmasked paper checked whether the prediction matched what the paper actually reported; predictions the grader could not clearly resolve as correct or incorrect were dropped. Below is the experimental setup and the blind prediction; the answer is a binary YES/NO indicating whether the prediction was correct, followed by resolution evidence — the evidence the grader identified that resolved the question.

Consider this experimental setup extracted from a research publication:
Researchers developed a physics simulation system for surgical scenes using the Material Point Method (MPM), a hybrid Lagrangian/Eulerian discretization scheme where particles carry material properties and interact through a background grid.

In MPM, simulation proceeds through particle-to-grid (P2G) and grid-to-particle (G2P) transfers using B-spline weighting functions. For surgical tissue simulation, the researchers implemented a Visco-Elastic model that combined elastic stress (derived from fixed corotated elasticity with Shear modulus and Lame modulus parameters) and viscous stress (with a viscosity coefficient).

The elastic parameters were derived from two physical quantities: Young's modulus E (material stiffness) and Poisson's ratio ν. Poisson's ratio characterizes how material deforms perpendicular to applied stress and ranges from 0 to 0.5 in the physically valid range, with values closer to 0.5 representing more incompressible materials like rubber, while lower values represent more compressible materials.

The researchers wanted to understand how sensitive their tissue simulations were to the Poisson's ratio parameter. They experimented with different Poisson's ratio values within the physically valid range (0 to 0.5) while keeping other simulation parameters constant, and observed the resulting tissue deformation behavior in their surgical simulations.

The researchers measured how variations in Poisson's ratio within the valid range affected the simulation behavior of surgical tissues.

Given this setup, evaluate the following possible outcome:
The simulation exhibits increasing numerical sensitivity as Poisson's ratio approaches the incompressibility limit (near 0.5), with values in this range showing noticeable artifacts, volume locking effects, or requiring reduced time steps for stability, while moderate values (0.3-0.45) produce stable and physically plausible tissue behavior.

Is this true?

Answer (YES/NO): NO